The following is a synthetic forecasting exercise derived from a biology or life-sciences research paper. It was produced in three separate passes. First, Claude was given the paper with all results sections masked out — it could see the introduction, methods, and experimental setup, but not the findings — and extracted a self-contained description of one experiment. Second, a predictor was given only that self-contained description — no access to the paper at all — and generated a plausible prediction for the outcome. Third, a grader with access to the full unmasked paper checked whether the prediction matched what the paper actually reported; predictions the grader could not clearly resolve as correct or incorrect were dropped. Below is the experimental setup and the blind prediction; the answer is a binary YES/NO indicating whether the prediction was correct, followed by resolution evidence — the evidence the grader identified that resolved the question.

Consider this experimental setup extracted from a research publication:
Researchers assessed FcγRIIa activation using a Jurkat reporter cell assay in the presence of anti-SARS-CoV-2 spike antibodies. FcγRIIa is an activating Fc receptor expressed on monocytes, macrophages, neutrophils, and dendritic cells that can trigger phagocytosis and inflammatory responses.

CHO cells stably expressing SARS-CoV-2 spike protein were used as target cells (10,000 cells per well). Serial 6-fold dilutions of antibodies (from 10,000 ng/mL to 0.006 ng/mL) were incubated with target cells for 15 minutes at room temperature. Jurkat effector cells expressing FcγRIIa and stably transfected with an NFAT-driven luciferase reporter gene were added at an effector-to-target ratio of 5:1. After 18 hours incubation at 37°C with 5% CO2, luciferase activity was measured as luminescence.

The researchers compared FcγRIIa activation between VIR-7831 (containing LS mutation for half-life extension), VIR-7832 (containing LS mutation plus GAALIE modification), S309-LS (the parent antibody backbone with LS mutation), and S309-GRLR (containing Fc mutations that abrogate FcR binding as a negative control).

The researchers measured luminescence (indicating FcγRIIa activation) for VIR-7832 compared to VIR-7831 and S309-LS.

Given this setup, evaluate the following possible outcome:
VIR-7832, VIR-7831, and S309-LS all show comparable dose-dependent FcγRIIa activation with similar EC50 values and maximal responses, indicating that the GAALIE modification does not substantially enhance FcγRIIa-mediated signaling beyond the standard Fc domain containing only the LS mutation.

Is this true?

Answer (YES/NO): NO